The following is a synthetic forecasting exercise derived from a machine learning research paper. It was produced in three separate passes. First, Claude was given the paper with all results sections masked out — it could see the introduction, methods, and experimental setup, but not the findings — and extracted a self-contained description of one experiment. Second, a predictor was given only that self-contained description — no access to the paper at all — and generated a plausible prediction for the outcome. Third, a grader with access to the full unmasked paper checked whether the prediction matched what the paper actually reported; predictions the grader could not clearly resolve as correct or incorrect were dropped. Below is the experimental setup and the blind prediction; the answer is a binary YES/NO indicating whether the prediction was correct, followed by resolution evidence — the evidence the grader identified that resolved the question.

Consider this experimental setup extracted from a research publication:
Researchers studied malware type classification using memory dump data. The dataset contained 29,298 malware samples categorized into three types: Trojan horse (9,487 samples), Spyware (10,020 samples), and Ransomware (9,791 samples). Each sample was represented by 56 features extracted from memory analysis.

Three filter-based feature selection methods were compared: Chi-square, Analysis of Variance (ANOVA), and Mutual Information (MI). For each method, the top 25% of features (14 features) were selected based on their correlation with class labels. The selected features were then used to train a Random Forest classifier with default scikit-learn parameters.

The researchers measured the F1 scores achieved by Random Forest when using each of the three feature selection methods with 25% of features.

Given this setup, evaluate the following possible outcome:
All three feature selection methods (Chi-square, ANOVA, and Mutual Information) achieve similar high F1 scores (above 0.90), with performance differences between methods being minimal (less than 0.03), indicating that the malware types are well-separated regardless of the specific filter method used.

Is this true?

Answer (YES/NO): NO